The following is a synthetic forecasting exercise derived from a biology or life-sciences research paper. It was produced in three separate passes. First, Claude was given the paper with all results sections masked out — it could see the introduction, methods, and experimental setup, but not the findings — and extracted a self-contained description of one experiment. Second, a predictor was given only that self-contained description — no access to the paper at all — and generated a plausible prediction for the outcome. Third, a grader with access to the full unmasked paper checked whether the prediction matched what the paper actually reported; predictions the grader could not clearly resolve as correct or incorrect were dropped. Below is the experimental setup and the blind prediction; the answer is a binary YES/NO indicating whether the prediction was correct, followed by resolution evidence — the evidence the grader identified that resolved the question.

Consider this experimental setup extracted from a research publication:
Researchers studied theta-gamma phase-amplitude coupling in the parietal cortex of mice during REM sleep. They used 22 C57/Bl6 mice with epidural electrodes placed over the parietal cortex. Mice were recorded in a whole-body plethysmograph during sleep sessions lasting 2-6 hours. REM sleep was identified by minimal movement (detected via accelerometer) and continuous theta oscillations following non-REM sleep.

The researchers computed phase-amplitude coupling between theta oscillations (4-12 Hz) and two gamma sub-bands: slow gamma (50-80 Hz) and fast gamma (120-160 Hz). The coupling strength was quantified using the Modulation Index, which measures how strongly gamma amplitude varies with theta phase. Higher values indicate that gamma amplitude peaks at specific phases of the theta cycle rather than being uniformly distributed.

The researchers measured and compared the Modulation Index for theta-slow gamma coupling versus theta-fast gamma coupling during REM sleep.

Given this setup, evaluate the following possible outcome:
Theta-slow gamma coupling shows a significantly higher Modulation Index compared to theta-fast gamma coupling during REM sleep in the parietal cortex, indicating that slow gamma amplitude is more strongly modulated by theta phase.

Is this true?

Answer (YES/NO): NO